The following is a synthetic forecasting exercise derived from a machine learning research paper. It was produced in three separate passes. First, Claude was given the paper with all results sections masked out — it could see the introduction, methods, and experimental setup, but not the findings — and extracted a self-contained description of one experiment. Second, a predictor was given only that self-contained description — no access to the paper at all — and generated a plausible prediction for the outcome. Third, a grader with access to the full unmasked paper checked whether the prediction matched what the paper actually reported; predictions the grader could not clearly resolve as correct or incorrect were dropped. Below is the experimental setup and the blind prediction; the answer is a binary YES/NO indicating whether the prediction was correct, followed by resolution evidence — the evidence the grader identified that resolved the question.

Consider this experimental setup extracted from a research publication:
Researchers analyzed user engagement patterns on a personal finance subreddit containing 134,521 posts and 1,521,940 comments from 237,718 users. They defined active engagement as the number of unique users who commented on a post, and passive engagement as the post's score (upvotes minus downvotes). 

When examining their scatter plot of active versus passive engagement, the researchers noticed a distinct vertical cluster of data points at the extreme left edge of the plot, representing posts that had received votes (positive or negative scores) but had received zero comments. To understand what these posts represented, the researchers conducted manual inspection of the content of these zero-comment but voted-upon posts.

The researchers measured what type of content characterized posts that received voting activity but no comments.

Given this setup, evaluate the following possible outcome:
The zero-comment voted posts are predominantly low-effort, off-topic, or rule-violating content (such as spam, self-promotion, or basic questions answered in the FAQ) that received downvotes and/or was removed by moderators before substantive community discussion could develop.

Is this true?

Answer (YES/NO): NO